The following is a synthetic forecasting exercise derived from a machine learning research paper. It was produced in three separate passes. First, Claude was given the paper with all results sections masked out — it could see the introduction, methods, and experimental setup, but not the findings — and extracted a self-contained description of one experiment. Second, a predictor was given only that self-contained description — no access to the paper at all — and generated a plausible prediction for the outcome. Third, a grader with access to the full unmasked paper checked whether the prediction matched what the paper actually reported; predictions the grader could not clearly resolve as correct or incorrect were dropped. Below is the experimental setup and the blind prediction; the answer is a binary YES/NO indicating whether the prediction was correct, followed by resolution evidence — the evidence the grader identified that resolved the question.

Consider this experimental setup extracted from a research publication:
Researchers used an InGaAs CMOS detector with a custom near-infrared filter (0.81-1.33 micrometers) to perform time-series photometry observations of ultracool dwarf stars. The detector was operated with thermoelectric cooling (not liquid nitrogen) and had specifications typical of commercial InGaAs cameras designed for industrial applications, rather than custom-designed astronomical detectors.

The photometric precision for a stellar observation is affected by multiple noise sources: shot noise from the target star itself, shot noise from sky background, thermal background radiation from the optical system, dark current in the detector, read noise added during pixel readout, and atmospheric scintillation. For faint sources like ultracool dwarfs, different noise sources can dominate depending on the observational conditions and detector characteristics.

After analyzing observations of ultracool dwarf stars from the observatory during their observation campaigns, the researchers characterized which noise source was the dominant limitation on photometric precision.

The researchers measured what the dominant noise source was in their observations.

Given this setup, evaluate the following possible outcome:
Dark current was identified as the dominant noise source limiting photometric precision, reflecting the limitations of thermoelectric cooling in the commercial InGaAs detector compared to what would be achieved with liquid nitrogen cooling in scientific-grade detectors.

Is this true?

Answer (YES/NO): NO